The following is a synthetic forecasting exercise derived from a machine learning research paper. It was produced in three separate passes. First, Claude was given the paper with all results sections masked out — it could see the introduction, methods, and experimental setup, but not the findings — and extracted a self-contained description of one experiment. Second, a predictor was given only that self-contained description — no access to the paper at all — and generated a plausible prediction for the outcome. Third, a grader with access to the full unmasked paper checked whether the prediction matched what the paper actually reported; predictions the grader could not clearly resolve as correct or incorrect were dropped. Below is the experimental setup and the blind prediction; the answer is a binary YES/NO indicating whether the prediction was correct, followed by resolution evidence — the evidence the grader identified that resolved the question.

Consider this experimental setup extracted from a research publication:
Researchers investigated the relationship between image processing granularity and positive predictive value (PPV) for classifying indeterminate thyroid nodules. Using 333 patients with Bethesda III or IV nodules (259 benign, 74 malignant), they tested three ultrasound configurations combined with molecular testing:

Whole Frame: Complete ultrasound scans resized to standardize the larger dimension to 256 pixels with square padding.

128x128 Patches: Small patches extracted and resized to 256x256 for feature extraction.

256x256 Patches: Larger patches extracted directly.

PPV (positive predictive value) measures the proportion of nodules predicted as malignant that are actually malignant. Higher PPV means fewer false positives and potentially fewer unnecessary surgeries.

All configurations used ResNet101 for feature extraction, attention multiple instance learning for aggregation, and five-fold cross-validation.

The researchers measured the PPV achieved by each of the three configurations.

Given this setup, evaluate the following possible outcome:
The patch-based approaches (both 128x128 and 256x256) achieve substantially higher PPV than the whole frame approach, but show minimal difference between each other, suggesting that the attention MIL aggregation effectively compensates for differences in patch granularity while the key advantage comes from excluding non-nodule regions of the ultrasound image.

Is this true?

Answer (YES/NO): NO